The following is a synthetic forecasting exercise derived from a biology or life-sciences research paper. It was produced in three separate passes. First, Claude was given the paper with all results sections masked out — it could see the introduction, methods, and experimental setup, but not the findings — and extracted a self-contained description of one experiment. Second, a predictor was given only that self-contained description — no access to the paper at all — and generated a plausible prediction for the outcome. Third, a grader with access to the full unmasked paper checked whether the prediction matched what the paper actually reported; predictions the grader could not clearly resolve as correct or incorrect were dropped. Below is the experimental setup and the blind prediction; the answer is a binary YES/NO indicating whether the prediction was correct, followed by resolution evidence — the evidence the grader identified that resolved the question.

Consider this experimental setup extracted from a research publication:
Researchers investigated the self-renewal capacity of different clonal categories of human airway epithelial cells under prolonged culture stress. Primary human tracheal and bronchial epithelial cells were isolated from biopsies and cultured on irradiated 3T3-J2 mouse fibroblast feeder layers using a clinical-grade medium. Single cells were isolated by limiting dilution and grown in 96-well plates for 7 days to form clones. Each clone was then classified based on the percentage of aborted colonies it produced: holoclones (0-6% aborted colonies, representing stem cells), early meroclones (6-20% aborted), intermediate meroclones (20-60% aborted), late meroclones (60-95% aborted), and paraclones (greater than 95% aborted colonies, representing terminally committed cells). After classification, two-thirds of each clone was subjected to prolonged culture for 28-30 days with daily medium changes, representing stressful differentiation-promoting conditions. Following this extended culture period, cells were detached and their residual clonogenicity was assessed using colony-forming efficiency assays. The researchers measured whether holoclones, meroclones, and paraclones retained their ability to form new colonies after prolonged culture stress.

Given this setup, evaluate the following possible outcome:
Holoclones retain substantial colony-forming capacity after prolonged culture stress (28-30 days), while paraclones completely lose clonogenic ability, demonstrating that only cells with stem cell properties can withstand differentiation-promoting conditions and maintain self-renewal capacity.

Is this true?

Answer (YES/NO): YES